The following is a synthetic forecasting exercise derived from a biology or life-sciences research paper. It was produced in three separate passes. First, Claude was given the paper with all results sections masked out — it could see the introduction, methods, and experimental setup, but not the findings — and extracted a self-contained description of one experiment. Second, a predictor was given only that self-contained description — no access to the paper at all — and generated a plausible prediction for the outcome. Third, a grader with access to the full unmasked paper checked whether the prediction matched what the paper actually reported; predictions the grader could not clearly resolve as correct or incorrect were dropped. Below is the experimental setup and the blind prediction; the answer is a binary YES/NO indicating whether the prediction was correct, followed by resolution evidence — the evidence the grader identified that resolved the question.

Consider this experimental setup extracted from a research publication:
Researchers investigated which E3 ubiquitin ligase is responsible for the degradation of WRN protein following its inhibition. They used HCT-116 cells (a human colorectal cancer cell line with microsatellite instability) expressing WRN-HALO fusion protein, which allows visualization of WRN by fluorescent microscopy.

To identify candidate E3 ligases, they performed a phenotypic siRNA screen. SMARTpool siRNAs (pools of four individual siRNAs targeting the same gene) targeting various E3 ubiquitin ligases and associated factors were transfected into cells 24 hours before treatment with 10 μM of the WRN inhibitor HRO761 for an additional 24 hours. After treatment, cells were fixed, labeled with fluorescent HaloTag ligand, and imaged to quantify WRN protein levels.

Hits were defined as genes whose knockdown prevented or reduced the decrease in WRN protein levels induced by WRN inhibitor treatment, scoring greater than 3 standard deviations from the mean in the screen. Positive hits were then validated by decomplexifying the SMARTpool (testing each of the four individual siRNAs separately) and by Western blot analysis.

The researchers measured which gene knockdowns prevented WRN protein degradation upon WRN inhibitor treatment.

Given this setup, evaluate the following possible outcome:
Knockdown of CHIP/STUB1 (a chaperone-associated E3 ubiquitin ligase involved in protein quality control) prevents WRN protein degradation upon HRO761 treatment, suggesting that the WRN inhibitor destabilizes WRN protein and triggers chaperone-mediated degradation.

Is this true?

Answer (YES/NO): NO